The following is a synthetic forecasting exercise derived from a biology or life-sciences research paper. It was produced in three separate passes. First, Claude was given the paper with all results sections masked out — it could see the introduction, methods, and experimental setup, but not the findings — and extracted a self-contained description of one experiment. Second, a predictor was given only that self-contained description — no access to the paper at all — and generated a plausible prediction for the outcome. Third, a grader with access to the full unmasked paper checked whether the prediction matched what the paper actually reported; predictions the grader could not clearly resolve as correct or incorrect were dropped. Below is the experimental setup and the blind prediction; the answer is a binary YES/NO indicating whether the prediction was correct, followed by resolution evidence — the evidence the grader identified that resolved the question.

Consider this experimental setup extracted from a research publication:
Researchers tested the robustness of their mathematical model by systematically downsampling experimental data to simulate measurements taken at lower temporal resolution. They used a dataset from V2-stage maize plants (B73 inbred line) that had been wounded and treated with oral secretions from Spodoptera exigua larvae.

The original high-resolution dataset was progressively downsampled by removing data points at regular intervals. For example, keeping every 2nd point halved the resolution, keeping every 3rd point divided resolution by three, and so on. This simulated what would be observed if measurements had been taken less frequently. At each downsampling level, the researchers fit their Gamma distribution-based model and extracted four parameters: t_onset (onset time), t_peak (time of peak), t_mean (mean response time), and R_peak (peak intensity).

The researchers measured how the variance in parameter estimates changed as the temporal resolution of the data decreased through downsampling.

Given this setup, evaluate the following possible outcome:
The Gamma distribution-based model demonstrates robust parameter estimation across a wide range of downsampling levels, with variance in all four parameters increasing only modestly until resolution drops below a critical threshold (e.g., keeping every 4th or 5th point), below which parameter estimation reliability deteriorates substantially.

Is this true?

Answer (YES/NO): NO